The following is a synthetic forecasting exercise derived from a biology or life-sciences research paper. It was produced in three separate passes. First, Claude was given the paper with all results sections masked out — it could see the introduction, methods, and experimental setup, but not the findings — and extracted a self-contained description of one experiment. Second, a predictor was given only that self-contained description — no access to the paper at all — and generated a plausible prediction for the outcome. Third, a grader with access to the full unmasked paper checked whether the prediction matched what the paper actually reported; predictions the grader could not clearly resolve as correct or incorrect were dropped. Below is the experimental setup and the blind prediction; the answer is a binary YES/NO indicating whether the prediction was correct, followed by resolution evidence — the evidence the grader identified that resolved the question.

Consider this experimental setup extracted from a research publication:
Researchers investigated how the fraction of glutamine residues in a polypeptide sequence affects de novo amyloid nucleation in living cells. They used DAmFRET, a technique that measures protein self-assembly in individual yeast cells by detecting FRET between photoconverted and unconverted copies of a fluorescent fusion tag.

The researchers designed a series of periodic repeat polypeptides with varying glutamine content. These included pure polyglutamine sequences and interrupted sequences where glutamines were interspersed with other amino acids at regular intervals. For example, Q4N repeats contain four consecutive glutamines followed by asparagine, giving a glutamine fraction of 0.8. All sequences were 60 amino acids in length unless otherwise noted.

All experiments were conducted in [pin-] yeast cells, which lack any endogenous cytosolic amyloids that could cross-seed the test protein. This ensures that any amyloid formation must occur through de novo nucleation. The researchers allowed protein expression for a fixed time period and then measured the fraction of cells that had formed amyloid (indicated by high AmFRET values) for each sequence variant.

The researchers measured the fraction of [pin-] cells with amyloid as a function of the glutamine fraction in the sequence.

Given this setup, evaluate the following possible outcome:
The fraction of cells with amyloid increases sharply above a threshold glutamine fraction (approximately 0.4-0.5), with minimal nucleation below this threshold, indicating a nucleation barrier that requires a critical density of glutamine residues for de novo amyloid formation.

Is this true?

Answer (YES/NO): NO